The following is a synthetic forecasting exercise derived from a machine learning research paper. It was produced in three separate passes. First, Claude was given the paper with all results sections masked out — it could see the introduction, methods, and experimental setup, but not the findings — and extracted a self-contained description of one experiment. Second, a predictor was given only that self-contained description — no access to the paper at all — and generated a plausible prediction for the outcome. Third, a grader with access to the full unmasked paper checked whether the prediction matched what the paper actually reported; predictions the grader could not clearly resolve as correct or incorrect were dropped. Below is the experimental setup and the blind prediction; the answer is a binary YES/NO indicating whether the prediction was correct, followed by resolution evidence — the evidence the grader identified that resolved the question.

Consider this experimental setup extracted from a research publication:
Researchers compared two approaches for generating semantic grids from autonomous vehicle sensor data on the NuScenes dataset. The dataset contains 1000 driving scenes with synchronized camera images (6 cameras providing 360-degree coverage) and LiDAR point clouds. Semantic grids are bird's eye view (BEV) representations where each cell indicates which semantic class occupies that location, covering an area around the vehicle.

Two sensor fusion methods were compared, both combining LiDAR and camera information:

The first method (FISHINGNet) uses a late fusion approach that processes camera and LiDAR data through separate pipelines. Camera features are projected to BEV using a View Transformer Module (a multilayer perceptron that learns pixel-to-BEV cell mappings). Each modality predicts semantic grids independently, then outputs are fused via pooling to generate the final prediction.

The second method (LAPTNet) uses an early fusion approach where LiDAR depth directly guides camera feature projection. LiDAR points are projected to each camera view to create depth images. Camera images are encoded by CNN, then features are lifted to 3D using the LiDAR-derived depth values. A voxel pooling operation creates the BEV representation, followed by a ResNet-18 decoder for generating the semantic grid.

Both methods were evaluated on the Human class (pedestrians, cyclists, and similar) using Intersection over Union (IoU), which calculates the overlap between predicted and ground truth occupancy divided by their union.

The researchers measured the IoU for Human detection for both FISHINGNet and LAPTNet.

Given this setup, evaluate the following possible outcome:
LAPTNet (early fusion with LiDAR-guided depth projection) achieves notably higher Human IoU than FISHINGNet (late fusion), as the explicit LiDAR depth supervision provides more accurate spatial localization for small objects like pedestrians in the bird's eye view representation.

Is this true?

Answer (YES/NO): NO